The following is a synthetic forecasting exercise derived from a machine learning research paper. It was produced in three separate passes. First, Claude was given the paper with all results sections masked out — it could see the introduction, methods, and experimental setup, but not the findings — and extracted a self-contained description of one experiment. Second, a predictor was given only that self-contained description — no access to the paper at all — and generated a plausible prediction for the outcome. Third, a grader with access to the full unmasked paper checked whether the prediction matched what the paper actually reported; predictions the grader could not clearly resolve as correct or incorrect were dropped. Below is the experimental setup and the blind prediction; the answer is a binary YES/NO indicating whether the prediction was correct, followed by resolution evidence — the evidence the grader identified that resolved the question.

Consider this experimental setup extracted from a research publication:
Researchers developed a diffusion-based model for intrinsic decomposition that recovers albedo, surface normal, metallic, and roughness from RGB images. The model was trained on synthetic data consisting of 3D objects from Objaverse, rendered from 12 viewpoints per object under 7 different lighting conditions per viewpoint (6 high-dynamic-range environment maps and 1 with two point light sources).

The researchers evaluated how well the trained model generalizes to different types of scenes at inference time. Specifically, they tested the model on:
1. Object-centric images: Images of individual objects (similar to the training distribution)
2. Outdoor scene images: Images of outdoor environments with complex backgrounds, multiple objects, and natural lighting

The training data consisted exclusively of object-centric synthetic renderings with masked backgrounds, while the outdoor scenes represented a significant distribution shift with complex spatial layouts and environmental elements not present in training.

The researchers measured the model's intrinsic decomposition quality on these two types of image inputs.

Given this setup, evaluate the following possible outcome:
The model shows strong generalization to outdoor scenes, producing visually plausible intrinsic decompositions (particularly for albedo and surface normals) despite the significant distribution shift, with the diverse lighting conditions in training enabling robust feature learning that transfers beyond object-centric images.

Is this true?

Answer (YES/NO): NO